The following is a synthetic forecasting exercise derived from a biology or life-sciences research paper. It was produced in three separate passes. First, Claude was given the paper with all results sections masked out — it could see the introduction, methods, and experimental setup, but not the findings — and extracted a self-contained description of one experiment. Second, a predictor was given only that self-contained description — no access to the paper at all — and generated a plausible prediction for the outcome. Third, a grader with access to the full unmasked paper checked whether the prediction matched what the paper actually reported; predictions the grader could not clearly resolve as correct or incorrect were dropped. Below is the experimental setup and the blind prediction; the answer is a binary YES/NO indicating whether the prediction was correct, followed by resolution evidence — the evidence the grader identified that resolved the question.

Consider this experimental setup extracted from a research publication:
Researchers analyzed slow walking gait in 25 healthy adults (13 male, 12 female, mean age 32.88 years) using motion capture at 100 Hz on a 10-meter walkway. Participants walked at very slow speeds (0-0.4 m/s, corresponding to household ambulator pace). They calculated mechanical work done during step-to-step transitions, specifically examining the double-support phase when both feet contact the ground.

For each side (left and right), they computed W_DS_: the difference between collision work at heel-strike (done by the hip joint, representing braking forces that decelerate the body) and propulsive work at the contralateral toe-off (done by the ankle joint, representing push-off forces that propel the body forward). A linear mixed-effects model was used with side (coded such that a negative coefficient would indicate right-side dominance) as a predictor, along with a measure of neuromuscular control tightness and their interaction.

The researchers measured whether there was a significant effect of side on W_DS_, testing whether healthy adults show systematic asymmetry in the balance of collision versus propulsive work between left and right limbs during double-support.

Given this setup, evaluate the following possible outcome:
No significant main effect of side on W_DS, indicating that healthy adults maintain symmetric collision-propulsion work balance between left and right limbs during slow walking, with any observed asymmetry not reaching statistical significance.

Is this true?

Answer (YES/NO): NO